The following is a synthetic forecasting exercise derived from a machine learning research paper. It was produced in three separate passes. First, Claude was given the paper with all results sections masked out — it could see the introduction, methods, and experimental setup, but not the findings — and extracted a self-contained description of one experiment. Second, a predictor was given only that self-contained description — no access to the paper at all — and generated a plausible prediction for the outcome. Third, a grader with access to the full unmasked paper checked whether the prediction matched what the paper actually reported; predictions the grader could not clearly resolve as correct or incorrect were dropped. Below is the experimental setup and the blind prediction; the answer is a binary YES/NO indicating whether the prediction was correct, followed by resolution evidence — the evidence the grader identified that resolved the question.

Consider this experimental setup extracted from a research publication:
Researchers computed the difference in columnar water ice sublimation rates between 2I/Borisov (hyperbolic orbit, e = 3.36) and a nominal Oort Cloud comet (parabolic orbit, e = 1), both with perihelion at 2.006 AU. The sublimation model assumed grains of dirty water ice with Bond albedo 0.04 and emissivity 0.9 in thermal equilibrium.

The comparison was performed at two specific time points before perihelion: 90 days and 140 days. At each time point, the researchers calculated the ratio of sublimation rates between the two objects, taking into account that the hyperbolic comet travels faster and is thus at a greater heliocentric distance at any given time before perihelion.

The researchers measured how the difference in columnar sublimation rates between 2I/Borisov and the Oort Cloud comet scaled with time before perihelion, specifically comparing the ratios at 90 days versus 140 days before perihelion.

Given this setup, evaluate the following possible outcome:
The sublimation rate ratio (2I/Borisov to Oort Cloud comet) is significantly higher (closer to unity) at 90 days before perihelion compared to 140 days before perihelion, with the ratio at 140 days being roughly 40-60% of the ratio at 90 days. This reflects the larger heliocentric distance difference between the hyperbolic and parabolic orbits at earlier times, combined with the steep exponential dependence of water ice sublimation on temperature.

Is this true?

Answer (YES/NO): NO